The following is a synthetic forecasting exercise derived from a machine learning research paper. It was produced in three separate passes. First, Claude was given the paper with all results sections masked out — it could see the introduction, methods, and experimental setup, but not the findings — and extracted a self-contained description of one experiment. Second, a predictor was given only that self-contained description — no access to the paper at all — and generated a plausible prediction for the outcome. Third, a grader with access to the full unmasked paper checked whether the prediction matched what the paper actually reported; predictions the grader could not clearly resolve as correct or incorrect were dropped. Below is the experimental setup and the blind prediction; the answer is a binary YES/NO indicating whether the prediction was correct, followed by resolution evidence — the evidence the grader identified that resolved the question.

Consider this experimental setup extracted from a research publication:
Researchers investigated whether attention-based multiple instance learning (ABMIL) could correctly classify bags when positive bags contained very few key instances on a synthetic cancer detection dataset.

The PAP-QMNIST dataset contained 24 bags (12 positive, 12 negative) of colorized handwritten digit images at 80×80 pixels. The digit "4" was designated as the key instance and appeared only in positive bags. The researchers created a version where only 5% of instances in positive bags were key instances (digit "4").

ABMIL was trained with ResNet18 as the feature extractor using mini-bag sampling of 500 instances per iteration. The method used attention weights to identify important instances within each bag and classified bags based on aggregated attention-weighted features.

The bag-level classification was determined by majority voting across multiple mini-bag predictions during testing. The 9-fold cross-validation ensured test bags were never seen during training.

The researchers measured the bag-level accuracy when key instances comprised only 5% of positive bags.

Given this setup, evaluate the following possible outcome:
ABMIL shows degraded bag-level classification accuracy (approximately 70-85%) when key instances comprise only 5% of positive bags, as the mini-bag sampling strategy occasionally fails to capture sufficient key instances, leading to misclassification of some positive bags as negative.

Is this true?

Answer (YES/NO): NO